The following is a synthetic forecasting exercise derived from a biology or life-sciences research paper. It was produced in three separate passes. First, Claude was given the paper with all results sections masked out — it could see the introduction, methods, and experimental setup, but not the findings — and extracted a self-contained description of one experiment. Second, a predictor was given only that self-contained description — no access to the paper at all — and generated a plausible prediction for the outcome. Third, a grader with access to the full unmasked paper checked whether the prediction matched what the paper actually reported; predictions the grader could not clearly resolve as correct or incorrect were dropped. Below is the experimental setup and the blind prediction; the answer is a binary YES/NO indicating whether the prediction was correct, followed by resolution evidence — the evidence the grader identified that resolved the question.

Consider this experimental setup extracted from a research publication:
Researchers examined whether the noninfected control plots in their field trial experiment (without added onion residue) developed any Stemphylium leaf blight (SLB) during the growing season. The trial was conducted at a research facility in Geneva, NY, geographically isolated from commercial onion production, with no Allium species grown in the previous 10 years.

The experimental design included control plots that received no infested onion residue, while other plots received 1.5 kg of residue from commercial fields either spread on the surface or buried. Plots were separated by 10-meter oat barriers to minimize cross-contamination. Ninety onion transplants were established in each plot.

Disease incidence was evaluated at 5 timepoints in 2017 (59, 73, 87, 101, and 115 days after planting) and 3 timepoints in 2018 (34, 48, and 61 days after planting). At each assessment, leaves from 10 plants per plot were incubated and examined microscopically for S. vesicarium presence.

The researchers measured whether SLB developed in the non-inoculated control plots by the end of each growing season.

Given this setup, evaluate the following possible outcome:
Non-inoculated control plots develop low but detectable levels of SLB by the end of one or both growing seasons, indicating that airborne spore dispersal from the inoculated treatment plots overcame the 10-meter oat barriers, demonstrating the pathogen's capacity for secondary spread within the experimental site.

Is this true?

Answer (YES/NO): NO